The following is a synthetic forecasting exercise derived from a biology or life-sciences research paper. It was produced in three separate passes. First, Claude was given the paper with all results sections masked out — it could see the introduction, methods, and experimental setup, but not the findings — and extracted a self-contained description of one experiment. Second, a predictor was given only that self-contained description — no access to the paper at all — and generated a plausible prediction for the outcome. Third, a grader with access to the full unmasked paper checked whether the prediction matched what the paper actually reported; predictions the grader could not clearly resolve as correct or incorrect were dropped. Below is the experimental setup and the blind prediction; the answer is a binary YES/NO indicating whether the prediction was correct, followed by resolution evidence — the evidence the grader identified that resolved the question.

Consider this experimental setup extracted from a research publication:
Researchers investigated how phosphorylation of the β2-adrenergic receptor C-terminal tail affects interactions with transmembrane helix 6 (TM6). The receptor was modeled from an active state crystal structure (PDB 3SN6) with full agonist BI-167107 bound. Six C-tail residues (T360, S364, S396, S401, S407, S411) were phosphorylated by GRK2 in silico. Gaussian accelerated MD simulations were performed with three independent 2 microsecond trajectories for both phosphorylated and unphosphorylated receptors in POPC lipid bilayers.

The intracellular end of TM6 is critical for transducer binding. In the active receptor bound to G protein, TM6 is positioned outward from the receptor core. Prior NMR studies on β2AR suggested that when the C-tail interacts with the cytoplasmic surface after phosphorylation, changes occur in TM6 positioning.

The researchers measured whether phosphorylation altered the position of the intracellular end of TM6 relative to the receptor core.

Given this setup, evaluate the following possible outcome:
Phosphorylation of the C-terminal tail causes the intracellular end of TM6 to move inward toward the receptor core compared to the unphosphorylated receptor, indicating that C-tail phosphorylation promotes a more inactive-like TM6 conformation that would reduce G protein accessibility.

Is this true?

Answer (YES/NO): YES